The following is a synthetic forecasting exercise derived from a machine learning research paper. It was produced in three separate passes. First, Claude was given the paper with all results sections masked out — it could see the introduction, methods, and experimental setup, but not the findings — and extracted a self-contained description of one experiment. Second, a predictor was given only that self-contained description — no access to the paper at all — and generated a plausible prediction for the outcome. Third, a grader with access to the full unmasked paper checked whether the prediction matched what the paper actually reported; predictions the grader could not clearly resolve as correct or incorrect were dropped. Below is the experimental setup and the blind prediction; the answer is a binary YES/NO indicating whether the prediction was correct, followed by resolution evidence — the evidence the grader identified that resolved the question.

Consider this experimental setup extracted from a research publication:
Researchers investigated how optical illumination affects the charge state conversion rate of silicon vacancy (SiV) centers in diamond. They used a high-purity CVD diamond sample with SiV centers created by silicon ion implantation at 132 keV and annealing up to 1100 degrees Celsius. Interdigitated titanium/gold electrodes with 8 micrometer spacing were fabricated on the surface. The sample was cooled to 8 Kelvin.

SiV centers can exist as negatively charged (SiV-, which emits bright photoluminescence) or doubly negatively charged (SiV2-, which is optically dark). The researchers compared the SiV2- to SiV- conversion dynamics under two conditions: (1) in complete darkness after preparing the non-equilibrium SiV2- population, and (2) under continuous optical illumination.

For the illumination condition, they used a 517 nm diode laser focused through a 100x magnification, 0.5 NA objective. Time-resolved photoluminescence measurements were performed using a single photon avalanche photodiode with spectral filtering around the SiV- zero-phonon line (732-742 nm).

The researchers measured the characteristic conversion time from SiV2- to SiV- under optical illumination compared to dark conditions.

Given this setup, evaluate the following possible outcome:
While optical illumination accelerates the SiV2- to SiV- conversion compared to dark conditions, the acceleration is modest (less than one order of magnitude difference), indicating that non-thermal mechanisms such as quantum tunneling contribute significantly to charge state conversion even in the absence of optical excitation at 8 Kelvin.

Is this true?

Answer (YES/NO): NO